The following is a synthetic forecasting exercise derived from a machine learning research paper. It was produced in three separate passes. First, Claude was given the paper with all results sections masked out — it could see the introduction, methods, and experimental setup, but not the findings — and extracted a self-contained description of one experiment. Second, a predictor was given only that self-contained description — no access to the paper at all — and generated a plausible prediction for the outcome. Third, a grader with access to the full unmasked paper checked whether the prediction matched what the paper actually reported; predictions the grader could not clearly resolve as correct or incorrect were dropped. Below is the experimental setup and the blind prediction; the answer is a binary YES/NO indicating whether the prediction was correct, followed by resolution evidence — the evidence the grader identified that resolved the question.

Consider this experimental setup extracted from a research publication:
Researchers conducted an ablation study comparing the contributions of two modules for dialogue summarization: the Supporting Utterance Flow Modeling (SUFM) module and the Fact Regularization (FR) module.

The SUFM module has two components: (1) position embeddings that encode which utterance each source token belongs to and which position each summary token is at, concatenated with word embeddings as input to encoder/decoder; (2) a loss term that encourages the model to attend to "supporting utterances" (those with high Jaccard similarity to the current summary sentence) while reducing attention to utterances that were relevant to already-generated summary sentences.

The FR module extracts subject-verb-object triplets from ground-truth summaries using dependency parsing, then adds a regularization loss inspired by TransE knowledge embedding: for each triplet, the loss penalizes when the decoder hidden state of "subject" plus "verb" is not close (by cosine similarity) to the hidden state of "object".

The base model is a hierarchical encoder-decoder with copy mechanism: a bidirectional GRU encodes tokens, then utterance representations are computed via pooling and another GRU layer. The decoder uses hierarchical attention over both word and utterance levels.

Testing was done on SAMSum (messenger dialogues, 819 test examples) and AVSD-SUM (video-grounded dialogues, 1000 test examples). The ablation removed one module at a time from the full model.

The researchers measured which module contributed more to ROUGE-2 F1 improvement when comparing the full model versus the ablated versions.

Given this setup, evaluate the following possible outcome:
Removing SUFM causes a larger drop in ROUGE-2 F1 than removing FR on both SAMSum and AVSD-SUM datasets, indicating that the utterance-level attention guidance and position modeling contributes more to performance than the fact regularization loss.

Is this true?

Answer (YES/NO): NO